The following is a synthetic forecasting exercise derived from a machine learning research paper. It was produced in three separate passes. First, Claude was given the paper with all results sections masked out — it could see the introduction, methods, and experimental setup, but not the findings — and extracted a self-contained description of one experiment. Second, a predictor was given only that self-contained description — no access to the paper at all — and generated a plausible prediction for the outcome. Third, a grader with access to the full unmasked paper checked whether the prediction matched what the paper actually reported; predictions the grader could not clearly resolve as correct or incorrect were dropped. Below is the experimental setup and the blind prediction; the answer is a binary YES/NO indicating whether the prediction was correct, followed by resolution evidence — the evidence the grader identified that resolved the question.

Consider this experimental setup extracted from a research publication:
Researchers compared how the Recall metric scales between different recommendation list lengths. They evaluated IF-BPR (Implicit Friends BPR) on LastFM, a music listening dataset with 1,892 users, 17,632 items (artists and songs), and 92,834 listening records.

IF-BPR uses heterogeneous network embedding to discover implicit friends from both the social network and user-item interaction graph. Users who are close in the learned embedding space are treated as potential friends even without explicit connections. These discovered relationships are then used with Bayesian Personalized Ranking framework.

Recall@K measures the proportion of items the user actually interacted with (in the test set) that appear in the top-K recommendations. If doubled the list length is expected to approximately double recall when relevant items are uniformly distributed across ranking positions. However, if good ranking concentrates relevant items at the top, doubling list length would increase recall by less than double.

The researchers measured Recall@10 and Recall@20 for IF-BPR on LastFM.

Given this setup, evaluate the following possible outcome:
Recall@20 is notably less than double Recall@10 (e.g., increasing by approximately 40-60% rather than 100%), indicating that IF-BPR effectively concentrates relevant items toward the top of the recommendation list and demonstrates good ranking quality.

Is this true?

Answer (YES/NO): YES